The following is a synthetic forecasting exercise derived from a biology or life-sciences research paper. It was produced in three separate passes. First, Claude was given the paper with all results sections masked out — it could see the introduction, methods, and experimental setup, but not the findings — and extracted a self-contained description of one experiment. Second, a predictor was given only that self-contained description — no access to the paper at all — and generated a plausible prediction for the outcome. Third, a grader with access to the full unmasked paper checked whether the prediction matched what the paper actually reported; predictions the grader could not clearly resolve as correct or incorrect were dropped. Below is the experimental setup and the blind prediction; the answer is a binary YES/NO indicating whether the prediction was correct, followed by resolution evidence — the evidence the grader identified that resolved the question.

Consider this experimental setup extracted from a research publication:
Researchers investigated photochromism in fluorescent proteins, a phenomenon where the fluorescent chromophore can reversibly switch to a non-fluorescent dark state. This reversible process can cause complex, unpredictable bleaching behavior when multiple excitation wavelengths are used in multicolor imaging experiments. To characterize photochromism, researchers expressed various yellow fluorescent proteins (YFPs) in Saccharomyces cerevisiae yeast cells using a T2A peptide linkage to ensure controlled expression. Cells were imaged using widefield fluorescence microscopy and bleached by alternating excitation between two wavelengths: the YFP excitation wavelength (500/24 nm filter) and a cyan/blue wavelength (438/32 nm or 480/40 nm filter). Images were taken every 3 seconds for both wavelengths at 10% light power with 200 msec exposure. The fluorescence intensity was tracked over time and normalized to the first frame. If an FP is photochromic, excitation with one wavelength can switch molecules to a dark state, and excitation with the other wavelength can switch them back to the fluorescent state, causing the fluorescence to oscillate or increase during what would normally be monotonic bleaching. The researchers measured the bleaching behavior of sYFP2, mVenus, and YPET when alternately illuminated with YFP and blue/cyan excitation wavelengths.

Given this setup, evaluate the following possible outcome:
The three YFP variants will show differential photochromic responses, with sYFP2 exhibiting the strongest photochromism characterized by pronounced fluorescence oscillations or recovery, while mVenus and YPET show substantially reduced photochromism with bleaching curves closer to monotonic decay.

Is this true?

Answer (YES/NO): NO